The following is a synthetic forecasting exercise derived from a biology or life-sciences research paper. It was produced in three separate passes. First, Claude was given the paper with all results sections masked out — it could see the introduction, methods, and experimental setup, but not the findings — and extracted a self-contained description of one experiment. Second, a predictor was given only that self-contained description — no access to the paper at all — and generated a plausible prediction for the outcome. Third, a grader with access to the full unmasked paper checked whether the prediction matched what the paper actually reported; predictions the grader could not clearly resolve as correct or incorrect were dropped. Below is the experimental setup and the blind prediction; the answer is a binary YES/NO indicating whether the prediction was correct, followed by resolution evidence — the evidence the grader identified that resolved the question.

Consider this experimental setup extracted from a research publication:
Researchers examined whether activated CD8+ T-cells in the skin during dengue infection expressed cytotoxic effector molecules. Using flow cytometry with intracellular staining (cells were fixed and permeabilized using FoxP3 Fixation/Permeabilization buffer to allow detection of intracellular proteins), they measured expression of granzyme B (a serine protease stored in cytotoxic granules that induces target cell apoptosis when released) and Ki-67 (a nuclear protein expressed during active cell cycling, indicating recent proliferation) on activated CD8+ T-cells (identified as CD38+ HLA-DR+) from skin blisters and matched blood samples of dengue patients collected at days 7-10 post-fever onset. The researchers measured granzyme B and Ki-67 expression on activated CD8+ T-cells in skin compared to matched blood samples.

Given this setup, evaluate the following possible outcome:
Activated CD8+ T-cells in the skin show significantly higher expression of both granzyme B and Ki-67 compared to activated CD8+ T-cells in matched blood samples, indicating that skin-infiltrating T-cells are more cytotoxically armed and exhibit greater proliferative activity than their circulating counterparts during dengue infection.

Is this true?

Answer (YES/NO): YES